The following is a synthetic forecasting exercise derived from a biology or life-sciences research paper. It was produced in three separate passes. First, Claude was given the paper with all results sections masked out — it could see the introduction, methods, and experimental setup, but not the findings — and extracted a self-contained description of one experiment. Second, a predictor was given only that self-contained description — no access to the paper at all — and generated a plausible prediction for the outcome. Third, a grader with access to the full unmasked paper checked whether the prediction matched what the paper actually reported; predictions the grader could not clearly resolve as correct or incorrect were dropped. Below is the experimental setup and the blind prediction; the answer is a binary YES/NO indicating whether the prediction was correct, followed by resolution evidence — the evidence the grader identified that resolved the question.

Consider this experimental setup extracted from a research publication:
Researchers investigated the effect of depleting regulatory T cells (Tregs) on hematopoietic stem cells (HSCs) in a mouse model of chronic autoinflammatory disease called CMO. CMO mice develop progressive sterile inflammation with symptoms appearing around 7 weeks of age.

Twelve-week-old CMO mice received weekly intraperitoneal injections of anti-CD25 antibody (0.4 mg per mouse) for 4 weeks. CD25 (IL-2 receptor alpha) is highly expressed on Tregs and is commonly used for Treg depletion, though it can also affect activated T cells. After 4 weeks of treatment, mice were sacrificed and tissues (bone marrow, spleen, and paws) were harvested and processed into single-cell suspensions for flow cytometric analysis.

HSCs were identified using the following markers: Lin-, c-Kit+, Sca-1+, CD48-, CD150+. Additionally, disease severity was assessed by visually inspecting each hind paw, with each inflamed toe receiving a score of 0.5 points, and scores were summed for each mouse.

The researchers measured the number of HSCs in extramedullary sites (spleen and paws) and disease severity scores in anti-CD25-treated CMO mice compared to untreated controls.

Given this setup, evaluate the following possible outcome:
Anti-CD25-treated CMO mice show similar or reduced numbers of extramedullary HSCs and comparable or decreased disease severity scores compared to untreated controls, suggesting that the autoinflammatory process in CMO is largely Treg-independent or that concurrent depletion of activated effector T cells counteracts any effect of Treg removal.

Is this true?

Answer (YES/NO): NO